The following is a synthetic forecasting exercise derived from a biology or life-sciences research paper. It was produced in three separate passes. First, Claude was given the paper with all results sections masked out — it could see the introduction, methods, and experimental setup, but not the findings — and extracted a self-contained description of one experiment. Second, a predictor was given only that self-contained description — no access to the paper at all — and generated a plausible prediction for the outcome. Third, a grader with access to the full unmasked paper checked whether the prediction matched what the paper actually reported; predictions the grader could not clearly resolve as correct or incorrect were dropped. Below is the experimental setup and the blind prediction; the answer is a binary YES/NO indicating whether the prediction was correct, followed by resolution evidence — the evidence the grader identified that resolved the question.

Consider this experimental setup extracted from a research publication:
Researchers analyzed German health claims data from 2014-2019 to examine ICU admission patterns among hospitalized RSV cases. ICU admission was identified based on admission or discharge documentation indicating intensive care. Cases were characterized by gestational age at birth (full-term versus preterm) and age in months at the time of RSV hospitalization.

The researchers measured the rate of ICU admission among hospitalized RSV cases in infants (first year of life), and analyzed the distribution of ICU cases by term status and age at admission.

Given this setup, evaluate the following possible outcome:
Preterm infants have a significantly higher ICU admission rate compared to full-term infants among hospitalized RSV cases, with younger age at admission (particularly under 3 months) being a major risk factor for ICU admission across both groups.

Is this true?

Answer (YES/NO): NO